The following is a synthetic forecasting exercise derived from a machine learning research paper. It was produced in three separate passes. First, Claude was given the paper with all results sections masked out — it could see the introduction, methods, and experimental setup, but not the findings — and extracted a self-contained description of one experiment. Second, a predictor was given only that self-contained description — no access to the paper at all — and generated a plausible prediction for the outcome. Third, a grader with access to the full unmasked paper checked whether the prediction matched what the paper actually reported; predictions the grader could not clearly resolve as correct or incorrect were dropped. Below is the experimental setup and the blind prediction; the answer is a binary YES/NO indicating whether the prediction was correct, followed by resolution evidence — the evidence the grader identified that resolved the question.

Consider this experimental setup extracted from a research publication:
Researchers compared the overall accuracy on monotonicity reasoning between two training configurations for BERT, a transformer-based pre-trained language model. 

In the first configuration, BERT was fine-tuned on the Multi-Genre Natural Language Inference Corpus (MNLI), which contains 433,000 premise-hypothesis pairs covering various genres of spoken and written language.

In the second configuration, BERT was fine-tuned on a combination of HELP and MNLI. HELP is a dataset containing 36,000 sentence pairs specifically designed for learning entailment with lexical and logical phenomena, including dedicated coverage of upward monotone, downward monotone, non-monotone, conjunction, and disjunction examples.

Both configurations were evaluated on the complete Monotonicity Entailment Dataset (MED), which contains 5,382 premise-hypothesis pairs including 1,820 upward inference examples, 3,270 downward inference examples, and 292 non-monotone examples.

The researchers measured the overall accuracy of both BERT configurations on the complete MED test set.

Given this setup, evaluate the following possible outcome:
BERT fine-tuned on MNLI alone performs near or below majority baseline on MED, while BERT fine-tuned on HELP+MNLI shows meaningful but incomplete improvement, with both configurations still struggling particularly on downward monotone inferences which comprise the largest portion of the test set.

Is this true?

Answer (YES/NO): NO